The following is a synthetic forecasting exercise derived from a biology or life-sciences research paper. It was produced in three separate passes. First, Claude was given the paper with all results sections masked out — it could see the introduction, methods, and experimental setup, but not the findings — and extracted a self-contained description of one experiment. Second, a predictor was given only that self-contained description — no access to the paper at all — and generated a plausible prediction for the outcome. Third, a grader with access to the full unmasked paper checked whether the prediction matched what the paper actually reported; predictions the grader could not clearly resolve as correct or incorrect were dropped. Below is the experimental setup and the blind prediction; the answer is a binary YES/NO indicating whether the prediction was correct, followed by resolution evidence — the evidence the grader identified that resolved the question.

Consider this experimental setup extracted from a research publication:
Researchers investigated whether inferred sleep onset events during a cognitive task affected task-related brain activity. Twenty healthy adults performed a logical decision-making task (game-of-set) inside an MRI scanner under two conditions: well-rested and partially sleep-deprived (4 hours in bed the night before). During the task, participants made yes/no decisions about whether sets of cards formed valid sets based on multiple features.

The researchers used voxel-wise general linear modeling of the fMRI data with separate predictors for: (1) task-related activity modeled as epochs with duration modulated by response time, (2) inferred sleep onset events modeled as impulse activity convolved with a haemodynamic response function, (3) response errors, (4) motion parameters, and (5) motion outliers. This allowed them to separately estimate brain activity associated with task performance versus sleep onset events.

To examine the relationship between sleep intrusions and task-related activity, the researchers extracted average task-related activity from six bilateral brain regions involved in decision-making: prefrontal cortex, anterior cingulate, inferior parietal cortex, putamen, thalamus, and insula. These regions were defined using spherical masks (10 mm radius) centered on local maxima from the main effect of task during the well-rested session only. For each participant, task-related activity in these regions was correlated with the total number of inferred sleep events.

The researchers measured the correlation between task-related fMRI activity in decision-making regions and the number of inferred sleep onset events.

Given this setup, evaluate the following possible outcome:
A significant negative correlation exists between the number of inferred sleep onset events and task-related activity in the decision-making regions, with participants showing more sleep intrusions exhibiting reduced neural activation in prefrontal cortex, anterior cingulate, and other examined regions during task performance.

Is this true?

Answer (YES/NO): NO